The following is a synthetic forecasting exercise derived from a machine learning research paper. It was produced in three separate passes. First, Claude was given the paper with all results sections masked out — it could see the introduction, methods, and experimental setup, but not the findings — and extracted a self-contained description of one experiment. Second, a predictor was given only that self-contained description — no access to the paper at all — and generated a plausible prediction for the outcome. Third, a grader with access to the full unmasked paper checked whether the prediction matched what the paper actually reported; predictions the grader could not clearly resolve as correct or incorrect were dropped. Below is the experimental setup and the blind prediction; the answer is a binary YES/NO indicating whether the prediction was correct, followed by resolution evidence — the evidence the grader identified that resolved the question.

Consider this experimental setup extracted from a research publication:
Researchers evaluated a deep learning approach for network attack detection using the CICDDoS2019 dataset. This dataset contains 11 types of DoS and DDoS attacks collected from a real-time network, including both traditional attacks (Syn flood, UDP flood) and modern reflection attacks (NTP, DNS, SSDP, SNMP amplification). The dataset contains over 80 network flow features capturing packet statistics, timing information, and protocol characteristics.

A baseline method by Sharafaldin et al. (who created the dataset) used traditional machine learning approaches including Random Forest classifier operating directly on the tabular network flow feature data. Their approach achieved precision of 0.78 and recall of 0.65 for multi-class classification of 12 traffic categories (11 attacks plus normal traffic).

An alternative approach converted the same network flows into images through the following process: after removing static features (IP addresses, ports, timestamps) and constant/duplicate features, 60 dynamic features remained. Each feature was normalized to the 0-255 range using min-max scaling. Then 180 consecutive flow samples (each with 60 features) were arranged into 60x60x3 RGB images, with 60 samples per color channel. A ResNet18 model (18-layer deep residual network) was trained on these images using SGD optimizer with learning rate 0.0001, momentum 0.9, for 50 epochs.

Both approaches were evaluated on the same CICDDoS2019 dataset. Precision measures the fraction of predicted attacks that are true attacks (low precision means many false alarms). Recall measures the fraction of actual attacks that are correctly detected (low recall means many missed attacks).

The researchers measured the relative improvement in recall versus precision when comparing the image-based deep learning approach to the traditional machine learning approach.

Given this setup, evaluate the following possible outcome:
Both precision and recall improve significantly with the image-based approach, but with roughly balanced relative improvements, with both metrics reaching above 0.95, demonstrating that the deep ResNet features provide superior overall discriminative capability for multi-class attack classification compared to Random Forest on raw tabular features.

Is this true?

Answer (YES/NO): NO